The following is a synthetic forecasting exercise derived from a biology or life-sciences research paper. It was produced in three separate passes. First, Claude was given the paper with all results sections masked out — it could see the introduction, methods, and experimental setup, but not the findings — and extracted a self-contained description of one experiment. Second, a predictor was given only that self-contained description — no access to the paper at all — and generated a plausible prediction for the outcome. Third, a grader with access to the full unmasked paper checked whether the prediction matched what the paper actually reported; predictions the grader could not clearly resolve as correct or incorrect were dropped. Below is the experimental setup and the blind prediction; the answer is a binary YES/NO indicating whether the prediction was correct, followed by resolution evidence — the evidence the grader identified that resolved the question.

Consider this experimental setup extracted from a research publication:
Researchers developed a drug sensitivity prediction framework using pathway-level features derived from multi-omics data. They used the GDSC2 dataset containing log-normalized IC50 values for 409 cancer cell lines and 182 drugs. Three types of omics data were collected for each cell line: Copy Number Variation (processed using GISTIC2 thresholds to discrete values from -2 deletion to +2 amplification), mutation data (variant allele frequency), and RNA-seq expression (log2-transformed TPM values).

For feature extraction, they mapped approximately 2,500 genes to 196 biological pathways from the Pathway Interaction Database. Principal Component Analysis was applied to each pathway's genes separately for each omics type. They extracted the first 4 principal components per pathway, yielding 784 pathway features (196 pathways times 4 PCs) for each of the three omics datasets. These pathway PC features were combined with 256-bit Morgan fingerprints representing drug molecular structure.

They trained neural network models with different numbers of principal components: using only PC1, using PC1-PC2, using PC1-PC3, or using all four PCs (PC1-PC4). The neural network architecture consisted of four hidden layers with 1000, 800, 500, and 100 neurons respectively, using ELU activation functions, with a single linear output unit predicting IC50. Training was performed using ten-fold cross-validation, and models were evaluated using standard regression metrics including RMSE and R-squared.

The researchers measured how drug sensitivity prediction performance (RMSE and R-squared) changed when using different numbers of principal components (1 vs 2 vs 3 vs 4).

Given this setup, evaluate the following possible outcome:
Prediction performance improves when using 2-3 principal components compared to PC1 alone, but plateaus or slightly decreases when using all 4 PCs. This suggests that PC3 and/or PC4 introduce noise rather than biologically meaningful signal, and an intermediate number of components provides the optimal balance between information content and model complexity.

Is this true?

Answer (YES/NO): NO